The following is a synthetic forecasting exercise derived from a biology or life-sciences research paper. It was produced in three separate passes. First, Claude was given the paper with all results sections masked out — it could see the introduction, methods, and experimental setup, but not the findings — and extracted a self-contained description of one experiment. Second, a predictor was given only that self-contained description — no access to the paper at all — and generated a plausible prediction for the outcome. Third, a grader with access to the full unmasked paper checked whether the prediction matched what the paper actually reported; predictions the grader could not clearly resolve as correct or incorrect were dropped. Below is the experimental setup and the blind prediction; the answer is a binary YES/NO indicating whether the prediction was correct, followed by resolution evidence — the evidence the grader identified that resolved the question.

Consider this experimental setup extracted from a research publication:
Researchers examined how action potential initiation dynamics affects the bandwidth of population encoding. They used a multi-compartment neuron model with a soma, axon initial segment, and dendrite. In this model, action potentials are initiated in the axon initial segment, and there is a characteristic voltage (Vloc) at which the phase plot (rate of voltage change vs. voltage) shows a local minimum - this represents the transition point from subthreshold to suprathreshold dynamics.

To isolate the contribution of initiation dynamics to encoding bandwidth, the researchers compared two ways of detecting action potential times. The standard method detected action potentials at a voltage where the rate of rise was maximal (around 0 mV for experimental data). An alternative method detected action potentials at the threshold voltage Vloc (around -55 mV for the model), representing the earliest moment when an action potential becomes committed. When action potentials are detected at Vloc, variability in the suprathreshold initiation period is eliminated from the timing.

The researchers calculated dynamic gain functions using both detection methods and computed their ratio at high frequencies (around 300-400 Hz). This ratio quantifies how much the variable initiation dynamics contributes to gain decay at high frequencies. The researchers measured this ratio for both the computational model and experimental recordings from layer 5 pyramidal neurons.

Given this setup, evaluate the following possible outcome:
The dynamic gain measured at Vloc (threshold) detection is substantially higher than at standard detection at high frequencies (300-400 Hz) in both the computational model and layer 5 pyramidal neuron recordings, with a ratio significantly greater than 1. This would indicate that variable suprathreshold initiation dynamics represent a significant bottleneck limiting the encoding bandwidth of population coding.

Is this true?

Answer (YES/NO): NO